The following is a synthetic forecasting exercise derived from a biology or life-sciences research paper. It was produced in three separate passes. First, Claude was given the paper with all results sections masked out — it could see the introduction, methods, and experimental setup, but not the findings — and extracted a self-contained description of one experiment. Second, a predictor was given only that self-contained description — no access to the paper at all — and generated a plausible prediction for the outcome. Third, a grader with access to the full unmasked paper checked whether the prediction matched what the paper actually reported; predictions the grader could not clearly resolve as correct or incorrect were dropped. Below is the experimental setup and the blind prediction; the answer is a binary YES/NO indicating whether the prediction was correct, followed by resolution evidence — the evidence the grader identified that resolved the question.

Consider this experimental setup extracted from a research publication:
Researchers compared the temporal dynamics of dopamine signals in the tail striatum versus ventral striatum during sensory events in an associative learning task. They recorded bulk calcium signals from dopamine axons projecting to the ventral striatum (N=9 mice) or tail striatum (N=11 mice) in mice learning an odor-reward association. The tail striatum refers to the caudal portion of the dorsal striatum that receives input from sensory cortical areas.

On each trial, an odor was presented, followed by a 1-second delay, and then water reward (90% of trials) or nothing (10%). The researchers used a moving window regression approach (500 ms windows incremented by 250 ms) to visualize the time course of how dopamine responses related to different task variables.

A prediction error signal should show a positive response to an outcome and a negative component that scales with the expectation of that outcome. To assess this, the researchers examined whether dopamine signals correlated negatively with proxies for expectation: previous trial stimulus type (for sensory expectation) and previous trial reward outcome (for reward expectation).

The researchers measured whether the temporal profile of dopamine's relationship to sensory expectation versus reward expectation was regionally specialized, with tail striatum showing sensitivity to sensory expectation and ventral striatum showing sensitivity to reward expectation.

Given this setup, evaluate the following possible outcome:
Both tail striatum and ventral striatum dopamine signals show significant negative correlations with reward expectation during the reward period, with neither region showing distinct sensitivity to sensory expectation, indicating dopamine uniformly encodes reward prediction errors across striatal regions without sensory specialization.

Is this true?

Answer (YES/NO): NO